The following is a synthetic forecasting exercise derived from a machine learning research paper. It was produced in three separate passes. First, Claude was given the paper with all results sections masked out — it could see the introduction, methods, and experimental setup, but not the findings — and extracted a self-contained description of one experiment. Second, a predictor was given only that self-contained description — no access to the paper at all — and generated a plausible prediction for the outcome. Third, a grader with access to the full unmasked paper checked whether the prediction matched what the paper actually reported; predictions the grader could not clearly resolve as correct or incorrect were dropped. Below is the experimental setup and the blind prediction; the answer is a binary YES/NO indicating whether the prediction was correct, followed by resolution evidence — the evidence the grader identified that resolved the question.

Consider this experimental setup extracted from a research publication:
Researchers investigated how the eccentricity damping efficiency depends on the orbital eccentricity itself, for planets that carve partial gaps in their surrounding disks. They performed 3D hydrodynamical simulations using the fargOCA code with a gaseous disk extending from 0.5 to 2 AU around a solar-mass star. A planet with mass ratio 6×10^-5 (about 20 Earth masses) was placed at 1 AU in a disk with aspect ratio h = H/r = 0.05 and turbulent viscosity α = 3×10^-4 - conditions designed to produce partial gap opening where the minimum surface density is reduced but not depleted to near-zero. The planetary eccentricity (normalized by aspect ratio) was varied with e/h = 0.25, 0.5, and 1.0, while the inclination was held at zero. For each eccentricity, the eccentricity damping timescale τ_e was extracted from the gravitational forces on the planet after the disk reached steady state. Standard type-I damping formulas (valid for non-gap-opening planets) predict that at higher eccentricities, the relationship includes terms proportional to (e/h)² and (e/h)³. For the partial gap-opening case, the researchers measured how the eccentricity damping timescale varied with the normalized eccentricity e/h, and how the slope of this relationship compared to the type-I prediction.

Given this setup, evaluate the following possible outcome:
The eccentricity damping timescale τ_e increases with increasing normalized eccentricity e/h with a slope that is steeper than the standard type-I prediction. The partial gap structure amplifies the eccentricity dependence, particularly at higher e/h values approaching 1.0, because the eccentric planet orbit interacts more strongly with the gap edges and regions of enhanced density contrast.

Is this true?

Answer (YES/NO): NO